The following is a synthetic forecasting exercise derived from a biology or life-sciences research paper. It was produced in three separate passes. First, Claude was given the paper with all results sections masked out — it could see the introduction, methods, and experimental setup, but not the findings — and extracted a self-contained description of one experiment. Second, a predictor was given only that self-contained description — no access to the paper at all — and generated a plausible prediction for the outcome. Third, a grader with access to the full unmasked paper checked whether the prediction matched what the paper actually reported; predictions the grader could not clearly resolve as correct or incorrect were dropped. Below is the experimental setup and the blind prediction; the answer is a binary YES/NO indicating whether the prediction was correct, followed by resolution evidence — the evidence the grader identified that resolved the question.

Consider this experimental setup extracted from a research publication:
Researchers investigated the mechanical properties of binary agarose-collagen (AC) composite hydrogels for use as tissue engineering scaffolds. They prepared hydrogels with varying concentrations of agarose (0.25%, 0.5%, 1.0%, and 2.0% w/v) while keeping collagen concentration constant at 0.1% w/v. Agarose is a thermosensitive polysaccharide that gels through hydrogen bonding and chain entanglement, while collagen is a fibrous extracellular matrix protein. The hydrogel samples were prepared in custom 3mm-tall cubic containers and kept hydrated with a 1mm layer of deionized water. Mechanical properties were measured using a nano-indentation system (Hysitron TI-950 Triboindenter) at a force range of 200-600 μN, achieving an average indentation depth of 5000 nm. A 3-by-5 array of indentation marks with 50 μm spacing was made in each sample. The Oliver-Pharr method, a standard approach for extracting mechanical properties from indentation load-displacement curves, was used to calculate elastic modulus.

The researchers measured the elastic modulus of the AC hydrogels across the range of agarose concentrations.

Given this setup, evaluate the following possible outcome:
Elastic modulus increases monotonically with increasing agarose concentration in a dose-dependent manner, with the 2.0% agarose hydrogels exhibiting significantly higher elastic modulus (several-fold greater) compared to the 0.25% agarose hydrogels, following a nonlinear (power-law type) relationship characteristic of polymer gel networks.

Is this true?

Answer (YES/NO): YES